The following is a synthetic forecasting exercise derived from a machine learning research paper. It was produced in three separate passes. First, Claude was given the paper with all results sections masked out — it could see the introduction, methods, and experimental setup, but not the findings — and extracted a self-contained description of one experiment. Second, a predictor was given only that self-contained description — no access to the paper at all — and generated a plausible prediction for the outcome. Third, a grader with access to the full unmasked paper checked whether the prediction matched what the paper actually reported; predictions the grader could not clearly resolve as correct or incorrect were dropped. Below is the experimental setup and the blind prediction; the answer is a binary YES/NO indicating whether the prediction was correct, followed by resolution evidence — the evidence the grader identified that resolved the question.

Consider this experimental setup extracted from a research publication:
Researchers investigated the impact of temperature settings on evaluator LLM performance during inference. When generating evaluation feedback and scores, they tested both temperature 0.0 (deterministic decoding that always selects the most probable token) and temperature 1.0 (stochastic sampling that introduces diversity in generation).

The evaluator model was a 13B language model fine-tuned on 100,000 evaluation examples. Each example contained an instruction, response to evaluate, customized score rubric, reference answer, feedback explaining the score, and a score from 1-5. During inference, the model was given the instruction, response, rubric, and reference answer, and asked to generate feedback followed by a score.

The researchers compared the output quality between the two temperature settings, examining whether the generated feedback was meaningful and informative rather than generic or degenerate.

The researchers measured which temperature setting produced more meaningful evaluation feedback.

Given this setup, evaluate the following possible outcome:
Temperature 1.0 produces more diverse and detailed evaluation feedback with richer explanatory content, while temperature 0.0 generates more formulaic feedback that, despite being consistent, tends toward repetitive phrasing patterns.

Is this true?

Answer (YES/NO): NO